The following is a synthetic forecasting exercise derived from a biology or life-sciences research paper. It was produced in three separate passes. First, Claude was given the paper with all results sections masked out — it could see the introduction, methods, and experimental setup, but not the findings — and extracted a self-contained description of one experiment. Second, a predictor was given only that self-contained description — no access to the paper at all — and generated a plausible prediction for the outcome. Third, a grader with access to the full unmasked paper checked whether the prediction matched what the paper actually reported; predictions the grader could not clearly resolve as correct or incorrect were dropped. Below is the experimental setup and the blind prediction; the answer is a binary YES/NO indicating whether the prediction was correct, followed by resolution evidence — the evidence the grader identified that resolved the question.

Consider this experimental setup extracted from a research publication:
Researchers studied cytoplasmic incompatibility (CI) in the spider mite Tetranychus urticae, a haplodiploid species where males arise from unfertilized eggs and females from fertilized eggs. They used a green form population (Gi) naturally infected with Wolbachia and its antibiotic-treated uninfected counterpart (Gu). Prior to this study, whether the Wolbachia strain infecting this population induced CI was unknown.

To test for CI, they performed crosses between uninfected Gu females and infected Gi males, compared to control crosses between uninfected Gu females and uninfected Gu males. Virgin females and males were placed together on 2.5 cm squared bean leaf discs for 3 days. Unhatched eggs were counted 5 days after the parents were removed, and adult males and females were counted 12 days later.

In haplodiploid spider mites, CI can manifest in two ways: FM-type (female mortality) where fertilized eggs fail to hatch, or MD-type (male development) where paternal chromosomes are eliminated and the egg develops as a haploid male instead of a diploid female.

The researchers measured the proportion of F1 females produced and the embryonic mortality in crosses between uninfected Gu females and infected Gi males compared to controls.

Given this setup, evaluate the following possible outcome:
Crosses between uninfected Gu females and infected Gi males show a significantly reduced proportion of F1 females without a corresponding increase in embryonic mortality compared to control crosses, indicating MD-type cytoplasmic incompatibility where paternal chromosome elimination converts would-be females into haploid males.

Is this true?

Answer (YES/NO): NO